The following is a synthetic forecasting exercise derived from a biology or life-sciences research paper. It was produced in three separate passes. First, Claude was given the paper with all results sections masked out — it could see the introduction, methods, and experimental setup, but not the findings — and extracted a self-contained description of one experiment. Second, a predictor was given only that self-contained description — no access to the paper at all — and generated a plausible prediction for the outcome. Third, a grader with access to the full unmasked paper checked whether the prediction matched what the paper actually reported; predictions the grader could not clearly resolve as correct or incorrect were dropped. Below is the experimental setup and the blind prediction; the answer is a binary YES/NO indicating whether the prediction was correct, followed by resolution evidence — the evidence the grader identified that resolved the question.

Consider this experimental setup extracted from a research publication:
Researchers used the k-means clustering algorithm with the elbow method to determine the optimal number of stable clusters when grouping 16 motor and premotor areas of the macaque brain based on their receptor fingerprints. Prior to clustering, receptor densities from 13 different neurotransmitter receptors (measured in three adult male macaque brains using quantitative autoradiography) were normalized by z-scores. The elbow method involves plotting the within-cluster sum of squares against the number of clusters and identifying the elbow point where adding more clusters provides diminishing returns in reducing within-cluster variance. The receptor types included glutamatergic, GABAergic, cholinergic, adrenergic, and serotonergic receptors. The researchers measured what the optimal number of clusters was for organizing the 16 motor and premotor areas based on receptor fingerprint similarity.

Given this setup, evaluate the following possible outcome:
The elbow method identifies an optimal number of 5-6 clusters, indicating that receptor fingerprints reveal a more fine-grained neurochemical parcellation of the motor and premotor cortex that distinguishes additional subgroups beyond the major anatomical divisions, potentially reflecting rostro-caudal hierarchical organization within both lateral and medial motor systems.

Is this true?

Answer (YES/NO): NO